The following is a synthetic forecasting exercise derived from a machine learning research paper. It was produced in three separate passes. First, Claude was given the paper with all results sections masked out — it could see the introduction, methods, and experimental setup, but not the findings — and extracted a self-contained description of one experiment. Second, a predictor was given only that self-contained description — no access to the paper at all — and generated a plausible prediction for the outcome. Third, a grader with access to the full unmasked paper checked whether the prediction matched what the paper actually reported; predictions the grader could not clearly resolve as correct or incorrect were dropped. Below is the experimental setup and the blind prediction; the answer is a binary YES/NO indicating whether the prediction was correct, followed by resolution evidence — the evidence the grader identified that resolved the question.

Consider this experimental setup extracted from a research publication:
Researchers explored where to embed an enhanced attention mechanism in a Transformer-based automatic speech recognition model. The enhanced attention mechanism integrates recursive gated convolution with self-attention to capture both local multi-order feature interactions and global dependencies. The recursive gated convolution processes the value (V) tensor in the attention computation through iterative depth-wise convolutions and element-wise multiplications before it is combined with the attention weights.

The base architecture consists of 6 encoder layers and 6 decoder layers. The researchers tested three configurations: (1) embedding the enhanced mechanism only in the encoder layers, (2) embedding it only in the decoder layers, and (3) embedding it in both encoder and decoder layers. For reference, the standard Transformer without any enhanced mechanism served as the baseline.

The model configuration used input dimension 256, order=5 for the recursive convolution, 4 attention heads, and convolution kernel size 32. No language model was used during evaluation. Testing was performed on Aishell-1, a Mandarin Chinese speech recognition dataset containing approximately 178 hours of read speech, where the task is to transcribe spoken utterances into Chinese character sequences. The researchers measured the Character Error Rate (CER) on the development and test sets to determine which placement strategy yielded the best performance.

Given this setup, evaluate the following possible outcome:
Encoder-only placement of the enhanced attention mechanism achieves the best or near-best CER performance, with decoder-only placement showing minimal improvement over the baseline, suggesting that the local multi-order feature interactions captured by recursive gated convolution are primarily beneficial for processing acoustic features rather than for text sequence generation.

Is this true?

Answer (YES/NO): YES